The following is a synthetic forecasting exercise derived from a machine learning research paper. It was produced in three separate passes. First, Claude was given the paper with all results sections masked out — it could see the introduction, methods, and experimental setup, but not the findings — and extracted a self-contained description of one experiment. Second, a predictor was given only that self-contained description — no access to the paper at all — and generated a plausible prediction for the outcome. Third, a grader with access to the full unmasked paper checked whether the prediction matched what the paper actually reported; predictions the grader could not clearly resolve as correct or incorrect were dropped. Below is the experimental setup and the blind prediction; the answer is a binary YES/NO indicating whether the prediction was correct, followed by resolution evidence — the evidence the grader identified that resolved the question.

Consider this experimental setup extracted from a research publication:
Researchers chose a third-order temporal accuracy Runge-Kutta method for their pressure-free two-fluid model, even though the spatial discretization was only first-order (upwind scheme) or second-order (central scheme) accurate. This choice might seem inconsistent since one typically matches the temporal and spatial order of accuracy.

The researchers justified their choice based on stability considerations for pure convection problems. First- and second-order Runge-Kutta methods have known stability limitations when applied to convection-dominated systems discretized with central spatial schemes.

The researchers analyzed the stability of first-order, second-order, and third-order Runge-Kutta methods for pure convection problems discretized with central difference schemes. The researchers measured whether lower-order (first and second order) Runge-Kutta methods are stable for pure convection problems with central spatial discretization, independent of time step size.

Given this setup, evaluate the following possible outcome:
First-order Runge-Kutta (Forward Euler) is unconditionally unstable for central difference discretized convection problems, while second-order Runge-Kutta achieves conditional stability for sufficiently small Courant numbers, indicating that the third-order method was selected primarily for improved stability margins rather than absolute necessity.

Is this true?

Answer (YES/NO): NO